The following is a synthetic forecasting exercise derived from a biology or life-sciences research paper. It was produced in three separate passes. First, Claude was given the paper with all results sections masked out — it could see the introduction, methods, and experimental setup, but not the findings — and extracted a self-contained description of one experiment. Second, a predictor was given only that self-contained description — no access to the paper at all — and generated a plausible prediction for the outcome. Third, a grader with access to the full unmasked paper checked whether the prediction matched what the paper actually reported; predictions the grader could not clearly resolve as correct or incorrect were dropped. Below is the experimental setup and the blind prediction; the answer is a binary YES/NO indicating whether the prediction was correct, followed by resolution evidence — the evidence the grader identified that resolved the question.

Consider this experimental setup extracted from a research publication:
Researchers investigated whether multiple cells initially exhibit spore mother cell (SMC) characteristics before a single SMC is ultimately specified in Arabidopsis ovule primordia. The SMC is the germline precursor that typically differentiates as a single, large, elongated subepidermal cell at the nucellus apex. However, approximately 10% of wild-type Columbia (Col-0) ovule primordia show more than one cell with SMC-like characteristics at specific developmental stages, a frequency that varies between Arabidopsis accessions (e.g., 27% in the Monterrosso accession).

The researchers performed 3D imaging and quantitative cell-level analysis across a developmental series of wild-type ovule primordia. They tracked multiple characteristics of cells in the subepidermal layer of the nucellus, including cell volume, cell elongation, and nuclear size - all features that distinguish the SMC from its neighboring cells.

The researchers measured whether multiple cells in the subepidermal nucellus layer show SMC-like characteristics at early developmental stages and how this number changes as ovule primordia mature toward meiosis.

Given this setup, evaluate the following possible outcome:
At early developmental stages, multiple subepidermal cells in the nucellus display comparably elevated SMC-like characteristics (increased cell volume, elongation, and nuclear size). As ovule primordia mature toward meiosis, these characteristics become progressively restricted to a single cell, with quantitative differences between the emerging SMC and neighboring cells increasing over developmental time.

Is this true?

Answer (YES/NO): YES